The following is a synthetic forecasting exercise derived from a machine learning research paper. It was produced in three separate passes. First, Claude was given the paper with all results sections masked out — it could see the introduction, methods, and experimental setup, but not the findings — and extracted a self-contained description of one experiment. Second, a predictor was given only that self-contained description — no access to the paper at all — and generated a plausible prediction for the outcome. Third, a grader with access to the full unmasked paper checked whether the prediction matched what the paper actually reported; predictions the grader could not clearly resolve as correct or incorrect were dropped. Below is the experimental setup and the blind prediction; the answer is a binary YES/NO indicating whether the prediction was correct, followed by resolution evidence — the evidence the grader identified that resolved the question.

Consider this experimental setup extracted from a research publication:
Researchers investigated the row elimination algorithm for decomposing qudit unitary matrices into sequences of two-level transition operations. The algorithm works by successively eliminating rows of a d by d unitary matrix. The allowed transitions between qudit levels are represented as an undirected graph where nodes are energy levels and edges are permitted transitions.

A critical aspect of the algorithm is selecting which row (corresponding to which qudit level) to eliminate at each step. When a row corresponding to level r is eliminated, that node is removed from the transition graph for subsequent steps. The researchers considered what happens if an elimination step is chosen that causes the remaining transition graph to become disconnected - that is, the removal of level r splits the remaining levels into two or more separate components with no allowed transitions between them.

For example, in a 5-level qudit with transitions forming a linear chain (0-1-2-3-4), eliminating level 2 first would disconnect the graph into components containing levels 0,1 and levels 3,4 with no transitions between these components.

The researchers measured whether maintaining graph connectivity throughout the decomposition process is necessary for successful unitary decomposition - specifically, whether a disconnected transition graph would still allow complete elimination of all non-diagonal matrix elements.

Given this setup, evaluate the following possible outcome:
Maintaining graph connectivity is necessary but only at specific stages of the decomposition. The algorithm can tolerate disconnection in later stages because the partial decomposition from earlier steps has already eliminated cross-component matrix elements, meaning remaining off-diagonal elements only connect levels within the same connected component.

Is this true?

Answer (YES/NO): NO